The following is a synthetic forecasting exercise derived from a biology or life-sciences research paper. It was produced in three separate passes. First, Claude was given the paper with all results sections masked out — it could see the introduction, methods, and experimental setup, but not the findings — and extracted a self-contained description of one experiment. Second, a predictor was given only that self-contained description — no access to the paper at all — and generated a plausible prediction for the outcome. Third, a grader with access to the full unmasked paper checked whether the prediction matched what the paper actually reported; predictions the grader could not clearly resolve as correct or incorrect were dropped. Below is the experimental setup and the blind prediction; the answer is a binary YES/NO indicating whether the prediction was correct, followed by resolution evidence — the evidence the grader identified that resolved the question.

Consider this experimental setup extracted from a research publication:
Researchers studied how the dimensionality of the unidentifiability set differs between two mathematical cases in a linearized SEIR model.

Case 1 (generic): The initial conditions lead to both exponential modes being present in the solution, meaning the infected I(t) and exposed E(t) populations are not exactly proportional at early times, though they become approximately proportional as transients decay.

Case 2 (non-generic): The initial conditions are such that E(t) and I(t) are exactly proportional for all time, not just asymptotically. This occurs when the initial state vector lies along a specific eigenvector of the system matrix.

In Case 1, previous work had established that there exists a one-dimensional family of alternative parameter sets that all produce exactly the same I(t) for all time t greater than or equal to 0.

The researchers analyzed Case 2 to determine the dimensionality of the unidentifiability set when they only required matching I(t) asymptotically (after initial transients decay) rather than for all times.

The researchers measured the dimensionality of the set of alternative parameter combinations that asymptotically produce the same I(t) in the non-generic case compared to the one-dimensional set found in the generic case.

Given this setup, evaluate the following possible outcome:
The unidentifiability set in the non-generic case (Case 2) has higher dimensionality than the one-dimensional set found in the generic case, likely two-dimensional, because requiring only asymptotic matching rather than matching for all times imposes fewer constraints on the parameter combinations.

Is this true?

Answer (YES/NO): YES